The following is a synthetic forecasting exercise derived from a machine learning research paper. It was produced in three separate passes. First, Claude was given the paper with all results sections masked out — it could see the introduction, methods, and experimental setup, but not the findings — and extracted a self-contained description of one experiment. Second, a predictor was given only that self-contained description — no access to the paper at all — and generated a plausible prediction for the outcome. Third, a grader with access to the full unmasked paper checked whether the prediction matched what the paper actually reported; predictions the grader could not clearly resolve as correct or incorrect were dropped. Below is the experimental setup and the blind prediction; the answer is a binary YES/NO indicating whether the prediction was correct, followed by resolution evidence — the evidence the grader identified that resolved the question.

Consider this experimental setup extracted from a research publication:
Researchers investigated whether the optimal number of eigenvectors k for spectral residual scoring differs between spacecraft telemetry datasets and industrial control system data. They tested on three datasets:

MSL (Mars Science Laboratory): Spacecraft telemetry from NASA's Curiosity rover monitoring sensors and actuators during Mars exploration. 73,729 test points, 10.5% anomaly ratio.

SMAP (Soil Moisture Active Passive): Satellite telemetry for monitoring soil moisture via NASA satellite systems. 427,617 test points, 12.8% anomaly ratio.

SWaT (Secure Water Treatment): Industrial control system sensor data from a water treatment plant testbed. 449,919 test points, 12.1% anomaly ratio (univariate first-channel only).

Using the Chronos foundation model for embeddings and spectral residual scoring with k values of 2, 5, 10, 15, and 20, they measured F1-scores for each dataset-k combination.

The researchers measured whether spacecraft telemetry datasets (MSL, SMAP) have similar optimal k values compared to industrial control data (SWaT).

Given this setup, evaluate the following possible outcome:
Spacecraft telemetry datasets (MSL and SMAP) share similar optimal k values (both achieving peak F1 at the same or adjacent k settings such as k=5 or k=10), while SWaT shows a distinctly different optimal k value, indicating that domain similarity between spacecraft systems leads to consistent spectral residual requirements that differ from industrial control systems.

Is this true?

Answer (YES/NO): NO